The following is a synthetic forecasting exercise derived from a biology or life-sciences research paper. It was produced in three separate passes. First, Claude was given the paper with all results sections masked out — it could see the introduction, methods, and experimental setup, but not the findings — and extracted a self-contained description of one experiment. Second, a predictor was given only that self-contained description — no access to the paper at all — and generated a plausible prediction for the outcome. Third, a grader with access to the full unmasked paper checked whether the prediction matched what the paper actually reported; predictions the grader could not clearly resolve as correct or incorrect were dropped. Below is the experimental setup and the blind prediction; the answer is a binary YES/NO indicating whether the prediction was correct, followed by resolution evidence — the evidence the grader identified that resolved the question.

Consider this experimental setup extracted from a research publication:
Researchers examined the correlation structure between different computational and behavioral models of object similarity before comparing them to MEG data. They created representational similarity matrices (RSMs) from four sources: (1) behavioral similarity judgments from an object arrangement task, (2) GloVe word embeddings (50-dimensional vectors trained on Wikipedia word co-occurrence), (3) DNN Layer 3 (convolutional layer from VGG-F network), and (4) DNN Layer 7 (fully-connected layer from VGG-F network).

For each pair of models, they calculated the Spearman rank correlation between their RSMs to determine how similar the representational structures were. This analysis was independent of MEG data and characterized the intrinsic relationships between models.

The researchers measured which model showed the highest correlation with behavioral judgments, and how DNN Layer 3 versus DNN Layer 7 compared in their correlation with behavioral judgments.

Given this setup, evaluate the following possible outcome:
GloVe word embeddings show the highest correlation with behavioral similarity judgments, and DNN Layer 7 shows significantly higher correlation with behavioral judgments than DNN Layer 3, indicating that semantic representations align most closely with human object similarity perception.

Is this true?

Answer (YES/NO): YES